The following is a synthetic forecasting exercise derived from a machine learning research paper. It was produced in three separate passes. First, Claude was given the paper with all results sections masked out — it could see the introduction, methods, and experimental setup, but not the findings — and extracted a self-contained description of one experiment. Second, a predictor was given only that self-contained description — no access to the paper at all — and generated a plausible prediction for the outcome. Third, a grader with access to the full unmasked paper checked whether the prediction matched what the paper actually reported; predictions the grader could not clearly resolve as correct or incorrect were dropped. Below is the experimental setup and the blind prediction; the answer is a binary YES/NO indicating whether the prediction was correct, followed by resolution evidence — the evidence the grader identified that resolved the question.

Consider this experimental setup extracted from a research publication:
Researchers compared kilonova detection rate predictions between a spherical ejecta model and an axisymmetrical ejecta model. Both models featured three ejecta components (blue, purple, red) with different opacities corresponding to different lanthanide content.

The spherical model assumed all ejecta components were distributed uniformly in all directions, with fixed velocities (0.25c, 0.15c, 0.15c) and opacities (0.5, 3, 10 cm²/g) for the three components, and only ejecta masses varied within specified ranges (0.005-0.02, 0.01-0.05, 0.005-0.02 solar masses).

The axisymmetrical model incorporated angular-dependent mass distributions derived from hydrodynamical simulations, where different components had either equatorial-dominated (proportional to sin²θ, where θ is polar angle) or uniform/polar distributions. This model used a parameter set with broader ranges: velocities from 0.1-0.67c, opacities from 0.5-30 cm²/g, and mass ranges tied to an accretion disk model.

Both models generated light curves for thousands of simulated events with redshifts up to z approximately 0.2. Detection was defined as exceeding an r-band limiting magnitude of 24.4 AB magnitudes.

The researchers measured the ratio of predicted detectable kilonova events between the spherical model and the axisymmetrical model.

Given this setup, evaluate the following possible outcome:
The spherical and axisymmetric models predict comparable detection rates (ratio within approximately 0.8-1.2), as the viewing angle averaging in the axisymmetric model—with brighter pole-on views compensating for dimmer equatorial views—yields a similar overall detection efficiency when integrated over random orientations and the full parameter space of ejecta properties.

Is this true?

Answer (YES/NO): NO